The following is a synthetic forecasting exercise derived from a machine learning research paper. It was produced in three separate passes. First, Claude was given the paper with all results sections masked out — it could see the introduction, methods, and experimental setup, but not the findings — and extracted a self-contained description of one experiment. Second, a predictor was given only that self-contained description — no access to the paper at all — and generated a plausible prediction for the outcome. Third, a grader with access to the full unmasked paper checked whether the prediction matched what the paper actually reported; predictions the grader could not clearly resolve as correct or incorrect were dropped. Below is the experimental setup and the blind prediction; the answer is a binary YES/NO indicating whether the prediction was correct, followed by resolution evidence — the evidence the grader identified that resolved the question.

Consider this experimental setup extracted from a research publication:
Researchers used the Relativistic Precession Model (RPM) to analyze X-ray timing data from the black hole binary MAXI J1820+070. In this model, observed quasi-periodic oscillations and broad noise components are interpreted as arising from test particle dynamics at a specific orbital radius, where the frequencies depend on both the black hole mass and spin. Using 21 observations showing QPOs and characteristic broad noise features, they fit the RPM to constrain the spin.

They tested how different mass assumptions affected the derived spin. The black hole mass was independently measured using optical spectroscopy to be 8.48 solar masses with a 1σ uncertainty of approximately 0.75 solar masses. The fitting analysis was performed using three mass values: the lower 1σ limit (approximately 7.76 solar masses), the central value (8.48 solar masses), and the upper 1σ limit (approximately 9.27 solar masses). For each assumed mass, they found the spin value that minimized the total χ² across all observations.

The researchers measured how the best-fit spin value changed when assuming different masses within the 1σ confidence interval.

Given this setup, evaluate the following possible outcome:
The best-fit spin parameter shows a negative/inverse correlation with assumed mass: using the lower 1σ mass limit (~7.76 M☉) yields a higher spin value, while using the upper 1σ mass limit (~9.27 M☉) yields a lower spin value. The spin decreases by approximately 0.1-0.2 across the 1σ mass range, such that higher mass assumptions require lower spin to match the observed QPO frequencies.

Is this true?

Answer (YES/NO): NO